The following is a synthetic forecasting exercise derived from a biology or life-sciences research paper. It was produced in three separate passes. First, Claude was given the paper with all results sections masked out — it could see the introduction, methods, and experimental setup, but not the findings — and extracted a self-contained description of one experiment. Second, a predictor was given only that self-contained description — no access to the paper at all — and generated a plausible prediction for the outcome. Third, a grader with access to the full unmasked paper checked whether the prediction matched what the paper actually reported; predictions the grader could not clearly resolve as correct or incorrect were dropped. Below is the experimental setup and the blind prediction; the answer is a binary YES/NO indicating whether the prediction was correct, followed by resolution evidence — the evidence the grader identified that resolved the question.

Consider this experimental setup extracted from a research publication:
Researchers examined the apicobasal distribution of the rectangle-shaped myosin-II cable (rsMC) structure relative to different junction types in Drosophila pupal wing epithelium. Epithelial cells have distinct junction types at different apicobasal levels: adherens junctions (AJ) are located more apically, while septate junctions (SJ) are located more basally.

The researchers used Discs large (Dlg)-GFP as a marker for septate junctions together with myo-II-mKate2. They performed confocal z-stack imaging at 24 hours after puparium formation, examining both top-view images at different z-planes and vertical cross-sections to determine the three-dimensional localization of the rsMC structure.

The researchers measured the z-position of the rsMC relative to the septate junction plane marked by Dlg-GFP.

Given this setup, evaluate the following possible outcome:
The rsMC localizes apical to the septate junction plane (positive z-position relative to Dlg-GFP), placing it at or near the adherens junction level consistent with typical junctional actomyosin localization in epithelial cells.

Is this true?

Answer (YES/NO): YES